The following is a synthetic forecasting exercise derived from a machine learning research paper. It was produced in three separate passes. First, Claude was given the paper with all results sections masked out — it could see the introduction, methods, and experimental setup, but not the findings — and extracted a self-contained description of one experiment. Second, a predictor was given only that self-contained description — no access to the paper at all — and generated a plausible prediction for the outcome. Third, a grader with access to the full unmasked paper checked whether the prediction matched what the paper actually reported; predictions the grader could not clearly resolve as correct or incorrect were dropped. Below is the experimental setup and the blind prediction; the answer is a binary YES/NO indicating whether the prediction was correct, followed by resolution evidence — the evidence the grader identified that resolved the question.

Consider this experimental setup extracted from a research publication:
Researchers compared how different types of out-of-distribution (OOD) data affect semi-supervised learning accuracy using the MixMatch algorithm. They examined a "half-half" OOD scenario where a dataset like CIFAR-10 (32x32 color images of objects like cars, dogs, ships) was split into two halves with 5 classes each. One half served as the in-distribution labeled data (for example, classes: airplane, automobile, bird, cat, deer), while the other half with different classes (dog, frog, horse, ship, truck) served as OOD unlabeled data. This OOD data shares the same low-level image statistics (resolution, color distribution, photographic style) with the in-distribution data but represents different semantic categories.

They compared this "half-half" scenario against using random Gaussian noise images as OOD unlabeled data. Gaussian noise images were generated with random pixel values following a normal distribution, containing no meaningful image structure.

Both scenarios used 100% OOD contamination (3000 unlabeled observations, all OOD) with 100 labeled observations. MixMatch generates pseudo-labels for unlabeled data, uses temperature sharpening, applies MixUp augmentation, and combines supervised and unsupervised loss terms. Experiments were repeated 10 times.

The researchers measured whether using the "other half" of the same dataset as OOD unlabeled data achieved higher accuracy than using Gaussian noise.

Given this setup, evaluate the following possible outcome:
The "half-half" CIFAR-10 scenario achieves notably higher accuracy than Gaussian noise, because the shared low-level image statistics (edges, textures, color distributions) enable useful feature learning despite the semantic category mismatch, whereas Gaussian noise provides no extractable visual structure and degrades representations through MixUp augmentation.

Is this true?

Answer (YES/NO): YES